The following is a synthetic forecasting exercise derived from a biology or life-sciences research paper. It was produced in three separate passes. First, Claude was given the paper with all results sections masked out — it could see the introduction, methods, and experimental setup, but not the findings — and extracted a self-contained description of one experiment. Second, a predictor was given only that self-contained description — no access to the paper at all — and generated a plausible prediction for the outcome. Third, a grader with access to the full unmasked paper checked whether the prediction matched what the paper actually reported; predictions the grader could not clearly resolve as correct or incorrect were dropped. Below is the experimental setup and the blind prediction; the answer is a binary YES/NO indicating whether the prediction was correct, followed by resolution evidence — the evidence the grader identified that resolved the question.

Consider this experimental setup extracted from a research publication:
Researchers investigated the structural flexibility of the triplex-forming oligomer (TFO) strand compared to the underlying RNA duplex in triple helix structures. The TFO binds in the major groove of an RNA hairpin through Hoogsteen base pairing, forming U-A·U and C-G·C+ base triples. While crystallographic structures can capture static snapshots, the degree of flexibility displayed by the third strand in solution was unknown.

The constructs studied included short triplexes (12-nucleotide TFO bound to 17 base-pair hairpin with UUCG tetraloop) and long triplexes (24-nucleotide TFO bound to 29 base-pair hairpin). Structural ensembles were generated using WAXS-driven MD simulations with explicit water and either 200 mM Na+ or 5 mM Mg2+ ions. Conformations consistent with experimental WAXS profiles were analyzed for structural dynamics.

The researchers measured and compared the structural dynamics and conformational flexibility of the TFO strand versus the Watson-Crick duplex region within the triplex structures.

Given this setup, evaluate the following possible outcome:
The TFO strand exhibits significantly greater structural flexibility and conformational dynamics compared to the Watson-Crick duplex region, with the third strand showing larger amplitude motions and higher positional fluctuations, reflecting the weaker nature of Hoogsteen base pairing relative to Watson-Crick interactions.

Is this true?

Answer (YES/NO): YES